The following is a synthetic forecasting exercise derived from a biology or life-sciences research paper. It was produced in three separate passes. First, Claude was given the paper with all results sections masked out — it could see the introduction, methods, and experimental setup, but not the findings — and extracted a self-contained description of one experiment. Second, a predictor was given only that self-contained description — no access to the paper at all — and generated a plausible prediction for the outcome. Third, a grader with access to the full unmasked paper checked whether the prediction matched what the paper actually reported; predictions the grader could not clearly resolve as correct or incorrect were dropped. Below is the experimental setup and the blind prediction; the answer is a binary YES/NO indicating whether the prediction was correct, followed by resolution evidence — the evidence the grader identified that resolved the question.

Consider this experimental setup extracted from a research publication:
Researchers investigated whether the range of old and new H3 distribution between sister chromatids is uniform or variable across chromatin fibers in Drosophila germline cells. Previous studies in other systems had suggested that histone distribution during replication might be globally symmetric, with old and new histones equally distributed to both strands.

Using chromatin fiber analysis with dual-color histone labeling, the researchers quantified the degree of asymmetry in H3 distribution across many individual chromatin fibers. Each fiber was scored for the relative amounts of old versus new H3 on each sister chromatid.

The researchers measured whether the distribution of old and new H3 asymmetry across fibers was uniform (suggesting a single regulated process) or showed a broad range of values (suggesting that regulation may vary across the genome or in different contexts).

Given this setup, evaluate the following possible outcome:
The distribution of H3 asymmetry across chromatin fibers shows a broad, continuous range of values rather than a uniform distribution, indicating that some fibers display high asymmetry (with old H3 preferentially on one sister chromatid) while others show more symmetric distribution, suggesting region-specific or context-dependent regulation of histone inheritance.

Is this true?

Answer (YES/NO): YES